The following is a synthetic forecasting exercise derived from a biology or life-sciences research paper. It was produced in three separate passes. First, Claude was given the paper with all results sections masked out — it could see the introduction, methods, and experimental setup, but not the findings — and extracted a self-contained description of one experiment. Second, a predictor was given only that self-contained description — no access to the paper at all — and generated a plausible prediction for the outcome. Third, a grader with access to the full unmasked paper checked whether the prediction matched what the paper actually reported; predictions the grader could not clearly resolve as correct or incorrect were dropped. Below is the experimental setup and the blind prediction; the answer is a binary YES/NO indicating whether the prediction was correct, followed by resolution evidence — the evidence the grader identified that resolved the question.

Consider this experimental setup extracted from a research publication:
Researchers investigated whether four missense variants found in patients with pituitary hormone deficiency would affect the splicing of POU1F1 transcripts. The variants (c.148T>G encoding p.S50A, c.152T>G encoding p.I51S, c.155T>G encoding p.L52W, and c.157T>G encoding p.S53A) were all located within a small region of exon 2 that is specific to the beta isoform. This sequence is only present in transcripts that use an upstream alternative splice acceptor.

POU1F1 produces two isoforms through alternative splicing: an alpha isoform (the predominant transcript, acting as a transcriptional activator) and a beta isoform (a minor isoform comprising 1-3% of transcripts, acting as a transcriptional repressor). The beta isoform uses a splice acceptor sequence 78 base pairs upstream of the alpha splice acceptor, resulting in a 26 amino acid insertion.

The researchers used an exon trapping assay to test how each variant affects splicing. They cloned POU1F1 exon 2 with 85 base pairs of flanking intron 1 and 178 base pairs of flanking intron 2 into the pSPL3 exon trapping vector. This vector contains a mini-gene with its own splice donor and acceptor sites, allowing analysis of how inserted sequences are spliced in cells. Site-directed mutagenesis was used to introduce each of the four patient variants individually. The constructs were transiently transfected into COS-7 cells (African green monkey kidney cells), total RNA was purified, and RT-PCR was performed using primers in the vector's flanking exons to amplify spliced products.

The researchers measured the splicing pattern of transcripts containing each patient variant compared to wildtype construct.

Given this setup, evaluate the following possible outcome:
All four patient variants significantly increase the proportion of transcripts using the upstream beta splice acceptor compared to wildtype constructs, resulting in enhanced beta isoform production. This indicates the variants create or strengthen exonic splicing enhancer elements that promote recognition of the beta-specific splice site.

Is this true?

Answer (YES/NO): NO